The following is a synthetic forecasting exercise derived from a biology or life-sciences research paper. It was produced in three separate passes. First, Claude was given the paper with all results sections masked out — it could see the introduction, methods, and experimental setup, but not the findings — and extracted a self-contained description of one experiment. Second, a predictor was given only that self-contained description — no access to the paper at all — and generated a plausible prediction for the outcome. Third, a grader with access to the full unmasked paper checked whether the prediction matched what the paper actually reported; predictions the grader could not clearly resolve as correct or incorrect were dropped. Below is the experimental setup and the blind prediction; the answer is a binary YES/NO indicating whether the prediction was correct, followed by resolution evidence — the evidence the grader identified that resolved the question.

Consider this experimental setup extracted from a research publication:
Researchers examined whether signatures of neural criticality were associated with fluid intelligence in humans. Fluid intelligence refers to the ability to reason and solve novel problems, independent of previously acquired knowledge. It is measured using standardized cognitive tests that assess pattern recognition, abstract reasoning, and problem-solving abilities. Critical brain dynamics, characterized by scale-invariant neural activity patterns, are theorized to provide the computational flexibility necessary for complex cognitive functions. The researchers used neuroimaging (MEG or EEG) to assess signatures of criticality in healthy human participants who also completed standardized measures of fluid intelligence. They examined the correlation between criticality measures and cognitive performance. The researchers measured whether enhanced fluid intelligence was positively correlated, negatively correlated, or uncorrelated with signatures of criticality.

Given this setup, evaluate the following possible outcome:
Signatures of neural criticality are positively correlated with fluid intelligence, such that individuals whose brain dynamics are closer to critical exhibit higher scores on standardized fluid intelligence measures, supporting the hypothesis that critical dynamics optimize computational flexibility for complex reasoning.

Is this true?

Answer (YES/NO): YES